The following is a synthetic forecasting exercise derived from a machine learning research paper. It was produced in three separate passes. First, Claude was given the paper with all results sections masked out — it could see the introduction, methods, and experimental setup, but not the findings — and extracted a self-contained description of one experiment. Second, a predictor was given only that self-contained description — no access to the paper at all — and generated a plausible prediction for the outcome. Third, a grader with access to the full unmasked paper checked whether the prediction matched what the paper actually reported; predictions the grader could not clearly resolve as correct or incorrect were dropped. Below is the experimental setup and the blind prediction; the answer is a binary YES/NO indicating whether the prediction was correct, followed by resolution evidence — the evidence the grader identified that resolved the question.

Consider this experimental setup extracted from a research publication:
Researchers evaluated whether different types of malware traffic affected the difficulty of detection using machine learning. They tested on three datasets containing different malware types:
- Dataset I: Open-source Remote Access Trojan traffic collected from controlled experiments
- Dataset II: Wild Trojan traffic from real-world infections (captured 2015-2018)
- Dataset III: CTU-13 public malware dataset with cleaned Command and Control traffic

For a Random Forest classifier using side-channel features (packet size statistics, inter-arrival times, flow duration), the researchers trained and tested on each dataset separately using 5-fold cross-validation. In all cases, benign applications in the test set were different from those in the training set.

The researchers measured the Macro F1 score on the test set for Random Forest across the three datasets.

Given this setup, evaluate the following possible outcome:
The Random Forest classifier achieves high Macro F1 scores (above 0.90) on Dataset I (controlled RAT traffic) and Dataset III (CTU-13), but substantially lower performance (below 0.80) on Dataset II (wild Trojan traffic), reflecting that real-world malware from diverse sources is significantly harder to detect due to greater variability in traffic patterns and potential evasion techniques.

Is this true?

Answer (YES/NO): NO